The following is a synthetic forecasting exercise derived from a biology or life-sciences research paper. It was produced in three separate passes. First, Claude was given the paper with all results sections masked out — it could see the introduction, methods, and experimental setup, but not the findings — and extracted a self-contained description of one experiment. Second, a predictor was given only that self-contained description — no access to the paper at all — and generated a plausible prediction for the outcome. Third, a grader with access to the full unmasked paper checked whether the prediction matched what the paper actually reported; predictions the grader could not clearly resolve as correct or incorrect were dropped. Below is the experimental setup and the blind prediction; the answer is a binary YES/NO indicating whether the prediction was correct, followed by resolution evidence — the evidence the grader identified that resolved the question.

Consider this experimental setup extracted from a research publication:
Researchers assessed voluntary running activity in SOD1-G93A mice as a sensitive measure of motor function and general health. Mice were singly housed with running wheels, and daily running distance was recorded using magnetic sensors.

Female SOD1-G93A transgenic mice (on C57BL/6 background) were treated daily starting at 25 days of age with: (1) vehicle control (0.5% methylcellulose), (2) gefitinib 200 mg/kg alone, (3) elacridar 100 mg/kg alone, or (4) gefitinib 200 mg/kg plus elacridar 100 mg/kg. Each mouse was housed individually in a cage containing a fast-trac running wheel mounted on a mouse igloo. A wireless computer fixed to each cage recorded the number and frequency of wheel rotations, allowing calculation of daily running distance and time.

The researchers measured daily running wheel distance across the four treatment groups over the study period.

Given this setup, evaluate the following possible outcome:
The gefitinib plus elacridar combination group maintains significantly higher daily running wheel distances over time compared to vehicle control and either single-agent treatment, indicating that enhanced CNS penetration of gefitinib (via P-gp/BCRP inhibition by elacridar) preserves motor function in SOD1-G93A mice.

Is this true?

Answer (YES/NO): NO